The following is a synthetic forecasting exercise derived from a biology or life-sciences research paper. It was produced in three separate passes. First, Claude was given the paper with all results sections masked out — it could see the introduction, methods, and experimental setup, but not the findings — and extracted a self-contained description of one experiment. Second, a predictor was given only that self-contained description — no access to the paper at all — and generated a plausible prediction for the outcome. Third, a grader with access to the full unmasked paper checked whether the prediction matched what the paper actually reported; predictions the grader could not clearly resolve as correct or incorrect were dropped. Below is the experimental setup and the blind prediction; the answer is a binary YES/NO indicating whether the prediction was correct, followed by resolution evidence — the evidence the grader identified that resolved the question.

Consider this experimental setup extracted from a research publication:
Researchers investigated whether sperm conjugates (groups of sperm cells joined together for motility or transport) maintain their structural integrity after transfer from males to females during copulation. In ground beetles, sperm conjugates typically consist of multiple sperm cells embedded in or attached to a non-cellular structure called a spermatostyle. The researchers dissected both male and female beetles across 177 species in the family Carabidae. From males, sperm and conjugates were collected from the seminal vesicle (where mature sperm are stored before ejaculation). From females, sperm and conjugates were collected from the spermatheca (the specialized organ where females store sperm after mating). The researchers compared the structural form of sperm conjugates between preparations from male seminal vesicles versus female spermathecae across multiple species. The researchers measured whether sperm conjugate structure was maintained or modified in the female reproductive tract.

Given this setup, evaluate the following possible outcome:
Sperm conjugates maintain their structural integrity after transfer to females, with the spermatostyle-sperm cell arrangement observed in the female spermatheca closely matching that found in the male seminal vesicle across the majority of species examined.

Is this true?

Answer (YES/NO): NO